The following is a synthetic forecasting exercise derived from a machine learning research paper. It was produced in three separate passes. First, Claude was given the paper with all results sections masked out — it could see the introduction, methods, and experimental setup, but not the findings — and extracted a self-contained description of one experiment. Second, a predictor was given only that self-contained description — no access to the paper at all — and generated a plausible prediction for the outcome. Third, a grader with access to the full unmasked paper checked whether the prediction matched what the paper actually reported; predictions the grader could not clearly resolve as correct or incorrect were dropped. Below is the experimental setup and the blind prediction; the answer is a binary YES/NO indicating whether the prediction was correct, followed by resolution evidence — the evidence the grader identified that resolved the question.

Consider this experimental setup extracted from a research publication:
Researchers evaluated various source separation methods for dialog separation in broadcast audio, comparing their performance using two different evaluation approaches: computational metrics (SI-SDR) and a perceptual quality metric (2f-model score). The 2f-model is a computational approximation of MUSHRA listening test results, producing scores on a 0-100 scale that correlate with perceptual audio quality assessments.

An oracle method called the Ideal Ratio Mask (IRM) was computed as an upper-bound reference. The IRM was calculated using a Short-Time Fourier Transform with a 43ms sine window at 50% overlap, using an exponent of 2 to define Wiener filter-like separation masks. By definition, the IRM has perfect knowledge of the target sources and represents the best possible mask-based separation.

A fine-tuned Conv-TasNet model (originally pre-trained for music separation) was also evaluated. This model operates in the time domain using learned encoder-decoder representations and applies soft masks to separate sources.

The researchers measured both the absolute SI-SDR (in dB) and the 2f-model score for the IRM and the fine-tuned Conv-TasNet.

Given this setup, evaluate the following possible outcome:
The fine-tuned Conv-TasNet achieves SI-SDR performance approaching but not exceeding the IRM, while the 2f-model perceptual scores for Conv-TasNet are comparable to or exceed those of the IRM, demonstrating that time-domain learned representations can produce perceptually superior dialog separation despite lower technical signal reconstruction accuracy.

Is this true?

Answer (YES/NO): NO